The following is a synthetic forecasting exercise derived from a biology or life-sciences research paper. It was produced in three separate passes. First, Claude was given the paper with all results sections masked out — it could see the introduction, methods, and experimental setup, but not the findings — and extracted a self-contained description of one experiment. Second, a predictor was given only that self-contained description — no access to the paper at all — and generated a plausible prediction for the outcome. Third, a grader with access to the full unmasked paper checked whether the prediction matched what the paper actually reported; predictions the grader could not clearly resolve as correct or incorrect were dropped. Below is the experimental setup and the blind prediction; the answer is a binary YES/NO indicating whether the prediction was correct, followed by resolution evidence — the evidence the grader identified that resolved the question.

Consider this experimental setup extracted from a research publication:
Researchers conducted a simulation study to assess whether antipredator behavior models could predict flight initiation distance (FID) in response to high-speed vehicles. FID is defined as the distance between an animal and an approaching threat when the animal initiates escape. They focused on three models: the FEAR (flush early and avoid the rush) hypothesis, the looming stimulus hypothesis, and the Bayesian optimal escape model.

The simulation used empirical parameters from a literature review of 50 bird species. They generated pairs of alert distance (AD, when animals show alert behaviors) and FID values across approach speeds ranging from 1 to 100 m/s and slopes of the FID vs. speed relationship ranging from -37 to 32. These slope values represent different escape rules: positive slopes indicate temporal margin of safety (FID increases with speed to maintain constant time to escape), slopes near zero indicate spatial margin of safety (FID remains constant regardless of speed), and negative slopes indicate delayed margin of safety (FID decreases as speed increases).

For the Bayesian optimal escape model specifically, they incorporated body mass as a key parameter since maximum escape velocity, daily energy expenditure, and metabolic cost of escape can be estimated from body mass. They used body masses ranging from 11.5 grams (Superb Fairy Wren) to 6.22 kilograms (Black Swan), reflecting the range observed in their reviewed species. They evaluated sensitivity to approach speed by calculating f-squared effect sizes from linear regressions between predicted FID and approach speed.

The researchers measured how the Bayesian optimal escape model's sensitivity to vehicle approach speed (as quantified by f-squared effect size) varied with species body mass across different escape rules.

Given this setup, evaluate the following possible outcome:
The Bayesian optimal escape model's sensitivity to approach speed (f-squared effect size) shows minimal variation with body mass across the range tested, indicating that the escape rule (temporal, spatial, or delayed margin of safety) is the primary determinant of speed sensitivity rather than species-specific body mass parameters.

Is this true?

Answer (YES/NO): NO